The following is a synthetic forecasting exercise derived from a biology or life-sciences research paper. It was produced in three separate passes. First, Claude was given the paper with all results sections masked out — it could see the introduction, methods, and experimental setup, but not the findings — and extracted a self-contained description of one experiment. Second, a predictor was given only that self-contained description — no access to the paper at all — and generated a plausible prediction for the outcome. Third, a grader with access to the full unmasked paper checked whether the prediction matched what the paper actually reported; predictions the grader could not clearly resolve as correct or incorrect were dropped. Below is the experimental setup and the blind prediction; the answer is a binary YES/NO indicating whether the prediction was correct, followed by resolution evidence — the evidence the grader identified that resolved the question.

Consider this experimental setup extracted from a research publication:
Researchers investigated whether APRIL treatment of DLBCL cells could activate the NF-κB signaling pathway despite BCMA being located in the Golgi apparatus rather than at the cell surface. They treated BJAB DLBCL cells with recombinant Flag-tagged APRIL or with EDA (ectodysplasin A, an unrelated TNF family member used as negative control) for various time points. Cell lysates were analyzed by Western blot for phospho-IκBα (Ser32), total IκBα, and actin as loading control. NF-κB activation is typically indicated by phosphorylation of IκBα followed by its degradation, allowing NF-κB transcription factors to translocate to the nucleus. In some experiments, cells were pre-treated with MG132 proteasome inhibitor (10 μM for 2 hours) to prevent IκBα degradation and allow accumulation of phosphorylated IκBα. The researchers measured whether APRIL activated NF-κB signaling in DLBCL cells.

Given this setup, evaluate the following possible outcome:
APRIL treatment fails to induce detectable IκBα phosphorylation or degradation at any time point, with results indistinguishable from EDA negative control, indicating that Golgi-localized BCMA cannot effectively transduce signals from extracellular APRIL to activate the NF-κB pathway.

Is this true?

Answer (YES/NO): NO